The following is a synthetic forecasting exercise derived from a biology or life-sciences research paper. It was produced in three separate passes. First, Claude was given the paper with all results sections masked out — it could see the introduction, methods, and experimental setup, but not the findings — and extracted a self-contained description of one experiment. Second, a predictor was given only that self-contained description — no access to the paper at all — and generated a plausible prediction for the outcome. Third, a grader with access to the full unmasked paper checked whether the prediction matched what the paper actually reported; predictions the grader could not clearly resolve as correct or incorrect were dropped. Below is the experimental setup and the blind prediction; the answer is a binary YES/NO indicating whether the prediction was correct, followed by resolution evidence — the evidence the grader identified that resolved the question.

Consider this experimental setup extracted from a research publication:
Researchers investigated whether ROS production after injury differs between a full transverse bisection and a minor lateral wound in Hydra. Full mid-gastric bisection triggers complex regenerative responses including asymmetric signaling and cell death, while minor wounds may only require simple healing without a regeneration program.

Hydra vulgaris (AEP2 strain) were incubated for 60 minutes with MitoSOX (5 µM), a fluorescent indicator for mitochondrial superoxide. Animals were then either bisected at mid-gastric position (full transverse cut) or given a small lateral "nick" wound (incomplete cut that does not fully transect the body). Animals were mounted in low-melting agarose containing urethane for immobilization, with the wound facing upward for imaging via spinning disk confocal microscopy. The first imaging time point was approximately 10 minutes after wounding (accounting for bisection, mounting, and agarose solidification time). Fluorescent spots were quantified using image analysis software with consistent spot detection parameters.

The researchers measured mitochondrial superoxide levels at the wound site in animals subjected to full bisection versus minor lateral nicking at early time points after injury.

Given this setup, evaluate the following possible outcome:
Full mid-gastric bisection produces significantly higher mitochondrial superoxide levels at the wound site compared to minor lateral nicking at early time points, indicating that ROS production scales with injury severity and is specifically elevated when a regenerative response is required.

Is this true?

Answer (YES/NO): NO